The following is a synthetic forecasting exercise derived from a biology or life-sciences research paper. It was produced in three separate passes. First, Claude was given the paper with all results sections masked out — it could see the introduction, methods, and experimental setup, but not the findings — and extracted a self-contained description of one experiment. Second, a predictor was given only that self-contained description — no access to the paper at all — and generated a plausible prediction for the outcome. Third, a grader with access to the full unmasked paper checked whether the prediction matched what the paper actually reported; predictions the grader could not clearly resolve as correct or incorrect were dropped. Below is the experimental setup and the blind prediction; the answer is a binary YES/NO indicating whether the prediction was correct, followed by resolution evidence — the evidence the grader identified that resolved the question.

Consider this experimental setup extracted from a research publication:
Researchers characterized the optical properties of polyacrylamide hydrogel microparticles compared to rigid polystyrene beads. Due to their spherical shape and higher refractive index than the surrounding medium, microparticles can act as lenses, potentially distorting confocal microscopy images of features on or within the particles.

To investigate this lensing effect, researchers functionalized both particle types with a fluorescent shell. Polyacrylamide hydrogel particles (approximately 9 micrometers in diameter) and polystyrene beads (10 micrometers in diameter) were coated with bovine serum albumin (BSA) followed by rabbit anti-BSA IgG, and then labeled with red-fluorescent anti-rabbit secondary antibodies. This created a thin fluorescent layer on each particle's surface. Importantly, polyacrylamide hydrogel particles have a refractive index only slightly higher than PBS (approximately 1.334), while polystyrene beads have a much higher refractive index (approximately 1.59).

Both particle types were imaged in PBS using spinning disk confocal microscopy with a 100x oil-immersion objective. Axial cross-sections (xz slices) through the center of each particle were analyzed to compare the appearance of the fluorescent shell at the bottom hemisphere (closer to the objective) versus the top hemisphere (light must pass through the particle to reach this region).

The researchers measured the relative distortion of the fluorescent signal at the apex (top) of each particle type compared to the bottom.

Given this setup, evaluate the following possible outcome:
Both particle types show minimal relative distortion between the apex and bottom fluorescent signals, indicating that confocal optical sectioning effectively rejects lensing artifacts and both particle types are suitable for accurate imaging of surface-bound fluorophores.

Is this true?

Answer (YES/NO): NO